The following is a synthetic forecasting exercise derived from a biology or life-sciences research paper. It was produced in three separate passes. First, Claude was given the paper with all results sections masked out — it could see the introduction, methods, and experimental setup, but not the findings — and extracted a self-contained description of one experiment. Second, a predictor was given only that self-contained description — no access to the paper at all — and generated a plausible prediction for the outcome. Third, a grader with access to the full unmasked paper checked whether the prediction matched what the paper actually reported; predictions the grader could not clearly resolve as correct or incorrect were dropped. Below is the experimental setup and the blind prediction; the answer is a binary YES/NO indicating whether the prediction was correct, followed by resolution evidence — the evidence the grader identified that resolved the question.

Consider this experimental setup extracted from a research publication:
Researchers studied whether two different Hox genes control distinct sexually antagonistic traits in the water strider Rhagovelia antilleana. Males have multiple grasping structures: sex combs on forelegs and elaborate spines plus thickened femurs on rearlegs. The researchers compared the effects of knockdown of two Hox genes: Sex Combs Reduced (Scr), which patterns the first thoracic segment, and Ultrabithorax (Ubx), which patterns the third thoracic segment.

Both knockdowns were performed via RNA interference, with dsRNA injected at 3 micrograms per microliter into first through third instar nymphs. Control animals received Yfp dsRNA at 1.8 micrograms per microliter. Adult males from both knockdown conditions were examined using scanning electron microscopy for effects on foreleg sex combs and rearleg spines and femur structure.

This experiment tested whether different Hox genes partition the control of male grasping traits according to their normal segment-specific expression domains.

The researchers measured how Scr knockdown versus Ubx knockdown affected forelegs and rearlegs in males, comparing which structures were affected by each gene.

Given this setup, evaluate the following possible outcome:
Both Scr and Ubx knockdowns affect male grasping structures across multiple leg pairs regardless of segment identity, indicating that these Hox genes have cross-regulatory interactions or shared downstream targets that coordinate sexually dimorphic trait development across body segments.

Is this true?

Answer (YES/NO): NO